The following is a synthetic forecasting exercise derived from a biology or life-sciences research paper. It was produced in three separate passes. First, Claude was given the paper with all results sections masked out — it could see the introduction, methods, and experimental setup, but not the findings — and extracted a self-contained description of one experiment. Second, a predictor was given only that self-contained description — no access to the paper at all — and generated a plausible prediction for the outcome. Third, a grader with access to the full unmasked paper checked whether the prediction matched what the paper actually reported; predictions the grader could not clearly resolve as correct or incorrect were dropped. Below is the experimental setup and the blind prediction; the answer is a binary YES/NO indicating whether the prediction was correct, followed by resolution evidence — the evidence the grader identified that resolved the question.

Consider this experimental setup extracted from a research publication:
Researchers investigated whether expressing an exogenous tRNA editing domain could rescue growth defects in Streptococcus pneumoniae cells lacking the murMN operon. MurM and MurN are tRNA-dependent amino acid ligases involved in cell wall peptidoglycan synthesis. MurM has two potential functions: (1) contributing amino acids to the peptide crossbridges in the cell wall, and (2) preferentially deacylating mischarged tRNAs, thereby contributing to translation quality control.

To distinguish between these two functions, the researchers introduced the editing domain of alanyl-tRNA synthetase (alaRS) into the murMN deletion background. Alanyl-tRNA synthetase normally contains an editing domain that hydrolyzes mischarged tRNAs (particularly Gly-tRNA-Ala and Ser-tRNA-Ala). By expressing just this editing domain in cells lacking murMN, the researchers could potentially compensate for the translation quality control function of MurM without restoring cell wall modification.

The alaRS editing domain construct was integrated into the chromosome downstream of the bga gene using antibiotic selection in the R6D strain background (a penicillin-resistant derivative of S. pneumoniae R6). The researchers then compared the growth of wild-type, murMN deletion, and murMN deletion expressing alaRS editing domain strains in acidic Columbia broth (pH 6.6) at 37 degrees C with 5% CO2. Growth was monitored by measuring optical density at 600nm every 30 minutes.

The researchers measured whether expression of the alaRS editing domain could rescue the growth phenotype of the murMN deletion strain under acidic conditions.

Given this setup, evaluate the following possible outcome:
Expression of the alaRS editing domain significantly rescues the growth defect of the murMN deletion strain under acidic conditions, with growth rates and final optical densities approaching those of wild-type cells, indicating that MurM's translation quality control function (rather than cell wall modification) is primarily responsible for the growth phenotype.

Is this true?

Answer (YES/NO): NO